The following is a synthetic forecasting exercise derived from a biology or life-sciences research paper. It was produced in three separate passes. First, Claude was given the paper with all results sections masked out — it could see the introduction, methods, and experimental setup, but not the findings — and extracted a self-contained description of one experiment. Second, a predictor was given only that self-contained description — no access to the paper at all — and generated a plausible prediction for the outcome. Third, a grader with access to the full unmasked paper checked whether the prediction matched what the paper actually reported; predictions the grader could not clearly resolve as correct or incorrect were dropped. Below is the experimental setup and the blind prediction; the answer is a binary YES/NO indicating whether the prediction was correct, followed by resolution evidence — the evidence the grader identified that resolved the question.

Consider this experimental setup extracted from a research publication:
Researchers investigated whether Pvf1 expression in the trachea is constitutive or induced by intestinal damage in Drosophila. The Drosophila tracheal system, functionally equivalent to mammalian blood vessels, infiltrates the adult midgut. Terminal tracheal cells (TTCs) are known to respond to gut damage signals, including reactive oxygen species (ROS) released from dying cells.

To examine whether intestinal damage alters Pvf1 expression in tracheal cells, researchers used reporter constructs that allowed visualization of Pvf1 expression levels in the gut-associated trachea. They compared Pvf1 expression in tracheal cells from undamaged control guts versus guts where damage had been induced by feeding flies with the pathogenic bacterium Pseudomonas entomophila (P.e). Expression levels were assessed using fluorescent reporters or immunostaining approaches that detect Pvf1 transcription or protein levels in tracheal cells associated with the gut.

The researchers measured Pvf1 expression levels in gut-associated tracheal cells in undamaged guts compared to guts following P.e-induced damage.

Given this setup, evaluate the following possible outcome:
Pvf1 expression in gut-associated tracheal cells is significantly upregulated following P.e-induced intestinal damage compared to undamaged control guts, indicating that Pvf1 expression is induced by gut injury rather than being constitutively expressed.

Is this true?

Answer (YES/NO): YES